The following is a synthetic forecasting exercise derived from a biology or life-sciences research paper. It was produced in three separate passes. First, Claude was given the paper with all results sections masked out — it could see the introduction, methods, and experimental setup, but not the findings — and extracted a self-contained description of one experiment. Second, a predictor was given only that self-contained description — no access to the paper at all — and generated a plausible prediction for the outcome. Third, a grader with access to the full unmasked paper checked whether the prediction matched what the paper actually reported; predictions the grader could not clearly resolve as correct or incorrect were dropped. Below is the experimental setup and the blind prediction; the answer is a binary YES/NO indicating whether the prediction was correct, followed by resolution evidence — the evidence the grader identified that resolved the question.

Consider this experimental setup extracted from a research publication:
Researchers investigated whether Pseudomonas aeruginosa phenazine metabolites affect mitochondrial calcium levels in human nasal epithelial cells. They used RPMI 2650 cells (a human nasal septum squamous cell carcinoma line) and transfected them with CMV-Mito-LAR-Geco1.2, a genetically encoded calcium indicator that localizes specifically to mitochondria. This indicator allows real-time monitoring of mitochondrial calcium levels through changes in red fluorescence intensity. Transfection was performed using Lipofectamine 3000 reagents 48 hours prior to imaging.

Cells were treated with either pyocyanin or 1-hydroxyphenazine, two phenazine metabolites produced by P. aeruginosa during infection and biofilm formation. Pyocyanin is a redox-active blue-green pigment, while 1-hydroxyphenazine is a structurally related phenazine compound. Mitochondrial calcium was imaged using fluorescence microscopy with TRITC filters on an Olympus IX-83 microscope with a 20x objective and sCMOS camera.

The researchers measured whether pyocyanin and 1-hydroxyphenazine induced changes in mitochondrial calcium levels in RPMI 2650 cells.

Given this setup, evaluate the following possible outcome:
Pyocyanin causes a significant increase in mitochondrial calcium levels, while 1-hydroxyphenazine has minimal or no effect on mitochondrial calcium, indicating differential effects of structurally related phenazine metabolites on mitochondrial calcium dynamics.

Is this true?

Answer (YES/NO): YES